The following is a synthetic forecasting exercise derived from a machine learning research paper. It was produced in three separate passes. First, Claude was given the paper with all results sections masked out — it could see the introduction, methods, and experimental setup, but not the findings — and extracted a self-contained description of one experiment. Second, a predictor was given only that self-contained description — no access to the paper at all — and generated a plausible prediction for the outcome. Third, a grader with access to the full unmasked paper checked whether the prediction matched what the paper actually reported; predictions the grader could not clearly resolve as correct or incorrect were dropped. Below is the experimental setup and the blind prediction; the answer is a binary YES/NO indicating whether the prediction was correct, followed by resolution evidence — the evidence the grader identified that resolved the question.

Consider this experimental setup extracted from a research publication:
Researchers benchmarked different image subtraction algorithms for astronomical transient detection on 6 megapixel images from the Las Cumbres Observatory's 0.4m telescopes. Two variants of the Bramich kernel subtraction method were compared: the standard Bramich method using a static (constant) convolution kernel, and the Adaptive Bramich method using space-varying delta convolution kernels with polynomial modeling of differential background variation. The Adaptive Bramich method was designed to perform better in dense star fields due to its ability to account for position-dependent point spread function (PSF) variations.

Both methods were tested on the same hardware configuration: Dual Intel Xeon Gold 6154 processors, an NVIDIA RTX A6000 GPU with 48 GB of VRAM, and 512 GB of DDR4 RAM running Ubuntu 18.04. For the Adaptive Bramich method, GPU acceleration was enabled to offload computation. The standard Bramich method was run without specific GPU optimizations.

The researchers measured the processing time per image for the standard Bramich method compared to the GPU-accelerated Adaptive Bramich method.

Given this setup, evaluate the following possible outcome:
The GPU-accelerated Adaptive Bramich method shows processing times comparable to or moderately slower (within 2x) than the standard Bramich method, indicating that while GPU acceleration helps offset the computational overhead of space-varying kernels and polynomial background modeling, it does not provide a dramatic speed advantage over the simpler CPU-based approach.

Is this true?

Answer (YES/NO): NO